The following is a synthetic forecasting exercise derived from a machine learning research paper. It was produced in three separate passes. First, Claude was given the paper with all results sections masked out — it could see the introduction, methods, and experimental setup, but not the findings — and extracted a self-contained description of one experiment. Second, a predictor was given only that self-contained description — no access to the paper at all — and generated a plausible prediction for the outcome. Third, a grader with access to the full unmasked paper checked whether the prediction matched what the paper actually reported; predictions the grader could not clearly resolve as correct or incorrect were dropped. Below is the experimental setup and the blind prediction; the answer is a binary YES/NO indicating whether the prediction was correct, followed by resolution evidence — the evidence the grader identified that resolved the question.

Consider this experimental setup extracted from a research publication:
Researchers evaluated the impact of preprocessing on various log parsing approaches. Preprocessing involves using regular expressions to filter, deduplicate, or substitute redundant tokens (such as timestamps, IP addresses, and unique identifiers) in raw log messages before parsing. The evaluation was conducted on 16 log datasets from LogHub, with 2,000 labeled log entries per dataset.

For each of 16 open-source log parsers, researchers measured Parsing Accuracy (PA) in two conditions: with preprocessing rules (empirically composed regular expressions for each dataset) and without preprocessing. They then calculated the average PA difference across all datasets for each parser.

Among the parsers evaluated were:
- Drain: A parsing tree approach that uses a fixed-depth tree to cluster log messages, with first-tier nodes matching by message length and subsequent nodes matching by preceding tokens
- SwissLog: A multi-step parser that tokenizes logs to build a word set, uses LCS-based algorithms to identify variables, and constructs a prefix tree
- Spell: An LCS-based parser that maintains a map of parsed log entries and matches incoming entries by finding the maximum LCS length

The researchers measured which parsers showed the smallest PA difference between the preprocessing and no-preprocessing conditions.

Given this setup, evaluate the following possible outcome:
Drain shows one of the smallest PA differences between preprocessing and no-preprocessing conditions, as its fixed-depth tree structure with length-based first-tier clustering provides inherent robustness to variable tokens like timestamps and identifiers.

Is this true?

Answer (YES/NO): YES